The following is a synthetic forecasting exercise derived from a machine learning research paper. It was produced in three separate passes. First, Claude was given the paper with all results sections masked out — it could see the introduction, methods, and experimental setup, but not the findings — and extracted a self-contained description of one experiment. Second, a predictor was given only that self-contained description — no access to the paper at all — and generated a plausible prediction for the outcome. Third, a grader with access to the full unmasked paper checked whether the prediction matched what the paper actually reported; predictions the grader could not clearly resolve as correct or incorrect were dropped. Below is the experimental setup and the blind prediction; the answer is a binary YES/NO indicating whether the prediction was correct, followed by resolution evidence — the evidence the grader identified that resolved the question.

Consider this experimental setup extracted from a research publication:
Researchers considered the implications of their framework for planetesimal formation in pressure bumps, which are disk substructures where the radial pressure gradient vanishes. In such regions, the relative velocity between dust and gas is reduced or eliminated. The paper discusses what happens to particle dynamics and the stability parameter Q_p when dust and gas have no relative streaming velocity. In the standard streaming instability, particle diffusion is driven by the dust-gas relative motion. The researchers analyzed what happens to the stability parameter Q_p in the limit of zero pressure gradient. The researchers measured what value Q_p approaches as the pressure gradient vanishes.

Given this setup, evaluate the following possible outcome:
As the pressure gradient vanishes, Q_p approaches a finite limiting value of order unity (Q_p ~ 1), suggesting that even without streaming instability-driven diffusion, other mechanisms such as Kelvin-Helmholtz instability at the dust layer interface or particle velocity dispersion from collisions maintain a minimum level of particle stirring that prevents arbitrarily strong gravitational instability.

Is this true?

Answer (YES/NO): NO